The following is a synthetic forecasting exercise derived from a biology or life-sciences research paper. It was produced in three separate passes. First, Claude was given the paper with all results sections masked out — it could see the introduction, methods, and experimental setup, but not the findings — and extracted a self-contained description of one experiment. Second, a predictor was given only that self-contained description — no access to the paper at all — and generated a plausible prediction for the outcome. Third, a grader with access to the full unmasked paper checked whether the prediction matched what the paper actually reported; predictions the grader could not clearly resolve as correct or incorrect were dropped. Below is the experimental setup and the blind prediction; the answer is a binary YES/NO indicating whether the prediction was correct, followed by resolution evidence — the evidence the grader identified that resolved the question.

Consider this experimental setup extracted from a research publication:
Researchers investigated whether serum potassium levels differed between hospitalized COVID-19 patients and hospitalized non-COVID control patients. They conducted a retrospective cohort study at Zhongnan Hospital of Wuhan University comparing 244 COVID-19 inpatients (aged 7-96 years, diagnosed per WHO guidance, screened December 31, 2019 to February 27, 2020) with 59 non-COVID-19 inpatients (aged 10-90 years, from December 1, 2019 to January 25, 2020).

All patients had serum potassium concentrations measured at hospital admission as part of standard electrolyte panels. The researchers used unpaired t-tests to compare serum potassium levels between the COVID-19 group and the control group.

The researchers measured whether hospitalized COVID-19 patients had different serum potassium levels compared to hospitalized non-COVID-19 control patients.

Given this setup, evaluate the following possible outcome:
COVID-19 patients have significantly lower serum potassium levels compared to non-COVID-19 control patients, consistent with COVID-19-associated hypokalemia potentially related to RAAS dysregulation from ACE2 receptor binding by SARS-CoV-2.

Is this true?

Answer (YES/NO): NO